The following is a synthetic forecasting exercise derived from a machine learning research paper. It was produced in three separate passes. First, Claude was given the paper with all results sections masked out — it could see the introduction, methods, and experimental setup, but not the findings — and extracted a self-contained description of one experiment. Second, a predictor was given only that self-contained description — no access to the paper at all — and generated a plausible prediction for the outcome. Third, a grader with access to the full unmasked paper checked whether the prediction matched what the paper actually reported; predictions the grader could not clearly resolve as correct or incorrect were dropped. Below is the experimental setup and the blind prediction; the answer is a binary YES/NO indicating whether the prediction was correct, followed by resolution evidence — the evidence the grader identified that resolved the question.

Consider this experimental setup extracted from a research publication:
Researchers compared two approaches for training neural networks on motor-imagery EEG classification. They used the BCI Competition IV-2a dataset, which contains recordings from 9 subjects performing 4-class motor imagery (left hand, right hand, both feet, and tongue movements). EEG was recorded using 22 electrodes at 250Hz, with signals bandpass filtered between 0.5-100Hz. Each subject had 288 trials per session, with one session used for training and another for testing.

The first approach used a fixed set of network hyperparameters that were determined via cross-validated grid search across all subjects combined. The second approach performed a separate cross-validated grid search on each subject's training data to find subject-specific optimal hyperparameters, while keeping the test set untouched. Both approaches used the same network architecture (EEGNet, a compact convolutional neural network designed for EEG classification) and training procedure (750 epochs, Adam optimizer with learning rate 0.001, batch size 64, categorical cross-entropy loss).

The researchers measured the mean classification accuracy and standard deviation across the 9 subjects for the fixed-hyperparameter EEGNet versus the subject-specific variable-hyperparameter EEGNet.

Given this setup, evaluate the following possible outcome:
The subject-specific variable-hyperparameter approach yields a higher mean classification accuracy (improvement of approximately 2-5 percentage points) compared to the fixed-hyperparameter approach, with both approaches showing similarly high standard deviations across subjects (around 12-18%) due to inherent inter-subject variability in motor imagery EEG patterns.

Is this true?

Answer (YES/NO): NO